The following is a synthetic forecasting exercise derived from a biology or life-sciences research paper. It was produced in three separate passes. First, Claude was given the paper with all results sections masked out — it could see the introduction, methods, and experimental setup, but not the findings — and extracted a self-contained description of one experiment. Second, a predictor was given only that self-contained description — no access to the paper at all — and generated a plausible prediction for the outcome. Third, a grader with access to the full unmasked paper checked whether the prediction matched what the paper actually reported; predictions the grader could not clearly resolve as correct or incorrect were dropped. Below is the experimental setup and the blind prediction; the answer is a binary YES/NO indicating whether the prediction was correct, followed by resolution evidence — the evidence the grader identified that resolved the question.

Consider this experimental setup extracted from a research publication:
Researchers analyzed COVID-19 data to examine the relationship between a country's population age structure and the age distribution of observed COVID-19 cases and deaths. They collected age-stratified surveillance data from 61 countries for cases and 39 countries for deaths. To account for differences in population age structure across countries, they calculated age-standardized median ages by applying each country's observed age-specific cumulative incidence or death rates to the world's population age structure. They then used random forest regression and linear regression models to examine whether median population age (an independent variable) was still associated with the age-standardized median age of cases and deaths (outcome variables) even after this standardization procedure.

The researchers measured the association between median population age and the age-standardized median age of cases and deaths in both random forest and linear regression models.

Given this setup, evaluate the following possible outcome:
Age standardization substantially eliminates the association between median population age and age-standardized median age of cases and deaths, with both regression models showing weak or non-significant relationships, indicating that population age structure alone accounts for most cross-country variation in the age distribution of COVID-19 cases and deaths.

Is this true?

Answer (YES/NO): NO